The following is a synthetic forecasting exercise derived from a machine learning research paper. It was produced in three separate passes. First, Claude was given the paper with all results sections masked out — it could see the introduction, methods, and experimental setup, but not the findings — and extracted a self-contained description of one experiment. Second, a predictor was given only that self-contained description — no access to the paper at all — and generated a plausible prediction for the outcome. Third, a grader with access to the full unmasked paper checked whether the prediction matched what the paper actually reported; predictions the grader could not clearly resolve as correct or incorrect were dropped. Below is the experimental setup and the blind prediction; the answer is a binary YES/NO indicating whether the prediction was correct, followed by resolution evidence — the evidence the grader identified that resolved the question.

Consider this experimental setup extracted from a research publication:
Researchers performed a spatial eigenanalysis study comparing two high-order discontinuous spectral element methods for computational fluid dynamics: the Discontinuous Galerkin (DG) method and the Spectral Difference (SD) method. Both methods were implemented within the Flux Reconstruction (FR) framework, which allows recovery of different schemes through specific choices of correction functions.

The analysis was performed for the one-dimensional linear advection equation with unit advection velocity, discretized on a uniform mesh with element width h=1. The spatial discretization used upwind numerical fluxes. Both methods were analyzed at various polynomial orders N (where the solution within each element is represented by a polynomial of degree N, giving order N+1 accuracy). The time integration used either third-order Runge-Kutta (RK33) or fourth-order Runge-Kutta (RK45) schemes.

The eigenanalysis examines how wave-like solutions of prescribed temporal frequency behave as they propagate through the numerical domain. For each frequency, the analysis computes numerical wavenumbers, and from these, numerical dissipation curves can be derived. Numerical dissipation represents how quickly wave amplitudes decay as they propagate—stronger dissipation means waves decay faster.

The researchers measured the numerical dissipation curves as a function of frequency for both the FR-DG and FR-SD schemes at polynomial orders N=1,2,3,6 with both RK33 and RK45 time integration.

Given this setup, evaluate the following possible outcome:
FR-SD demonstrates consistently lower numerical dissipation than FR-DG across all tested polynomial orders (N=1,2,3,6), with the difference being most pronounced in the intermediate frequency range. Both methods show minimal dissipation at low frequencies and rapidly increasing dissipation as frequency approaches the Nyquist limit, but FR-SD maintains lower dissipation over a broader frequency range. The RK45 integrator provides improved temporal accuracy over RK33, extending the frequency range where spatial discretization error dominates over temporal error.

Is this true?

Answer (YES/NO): NO